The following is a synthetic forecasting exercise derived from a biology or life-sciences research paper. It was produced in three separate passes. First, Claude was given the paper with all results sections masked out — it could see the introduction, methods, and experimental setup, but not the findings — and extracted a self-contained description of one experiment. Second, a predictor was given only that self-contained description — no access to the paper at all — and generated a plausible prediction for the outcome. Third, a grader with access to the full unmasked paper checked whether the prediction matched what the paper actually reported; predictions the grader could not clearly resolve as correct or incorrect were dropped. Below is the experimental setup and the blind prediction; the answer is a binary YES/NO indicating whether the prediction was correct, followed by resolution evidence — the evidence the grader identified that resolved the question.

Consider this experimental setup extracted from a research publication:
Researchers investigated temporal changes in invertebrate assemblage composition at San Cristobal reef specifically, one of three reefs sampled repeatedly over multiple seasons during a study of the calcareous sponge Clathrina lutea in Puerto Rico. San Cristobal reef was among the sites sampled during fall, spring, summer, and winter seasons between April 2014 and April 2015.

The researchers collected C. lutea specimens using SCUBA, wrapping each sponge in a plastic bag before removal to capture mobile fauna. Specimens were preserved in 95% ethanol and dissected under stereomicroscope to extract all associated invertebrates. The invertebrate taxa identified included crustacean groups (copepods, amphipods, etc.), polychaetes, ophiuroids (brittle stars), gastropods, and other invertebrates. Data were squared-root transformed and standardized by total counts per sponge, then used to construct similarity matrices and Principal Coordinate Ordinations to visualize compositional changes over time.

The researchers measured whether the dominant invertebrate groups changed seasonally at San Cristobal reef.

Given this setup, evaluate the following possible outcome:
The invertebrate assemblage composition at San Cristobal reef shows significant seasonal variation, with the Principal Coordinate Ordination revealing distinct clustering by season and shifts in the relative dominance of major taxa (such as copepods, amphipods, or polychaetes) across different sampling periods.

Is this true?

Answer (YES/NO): YES